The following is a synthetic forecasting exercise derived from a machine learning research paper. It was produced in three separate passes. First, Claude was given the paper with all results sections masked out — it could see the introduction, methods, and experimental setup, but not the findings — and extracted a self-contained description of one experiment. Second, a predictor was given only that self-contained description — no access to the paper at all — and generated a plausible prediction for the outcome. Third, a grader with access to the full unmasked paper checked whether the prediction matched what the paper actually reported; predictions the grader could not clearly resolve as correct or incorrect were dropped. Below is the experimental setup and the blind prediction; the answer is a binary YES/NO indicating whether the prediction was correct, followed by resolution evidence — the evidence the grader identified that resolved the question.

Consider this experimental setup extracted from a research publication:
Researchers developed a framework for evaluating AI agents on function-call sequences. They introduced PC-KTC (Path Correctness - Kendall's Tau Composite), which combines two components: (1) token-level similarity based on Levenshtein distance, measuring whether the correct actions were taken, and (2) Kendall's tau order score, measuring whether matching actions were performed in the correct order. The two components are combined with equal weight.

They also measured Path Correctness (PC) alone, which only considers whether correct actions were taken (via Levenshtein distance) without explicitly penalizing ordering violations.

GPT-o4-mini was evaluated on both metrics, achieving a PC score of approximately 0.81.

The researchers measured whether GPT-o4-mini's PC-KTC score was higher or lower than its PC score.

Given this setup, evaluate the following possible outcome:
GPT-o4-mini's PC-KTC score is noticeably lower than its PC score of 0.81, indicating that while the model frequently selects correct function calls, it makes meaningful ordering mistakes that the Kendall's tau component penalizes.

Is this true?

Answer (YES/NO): NO